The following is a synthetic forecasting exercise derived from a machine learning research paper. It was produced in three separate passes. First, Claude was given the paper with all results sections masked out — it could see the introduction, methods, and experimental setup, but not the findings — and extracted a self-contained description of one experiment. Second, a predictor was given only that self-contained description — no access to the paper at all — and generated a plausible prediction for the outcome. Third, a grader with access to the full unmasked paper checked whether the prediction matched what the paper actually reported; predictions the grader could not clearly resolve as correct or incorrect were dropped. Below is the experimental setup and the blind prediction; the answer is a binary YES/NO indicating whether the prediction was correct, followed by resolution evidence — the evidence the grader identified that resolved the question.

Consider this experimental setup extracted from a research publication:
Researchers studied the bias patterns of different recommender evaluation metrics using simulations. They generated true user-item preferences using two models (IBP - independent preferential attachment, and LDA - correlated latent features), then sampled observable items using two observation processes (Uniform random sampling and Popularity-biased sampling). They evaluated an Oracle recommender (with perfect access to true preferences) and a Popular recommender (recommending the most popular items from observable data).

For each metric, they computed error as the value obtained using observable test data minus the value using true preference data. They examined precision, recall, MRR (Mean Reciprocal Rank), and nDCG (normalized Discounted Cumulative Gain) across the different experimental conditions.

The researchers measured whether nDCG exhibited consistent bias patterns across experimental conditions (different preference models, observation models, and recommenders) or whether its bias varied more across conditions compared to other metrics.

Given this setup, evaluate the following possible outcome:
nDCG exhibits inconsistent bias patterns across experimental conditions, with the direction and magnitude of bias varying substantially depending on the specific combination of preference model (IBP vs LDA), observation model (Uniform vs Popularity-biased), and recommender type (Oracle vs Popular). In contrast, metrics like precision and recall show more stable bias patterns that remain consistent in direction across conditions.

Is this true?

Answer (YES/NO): NO